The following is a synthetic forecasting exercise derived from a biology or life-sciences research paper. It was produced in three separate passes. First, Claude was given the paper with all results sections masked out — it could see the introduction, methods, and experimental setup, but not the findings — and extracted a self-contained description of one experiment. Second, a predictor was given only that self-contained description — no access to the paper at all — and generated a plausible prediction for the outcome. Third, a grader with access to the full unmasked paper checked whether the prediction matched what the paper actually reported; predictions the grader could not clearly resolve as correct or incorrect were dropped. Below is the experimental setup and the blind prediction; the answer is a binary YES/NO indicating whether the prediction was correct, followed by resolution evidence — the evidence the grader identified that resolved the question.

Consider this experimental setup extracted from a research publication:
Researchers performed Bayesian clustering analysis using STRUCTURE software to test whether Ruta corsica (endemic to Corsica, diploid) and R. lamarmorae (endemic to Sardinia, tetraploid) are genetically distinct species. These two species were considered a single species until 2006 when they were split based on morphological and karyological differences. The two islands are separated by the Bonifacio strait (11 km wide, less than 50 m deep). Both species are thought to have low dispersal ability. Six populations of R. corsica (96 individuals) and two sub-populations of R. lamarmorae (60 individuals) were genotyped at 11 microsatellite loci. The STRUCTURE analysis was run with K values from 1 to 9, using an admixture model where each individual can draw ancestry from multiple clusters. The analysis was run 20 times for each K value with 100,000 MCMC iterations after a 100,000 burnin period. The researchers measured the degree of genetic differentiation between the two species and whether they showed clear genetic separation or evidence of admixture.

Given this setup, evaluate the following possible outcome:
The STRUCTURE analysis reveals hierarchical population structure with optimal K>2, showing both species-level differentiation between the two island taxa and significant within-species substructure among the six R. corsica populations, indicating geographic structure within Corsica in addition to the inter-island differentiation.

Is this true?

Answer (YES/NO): NO